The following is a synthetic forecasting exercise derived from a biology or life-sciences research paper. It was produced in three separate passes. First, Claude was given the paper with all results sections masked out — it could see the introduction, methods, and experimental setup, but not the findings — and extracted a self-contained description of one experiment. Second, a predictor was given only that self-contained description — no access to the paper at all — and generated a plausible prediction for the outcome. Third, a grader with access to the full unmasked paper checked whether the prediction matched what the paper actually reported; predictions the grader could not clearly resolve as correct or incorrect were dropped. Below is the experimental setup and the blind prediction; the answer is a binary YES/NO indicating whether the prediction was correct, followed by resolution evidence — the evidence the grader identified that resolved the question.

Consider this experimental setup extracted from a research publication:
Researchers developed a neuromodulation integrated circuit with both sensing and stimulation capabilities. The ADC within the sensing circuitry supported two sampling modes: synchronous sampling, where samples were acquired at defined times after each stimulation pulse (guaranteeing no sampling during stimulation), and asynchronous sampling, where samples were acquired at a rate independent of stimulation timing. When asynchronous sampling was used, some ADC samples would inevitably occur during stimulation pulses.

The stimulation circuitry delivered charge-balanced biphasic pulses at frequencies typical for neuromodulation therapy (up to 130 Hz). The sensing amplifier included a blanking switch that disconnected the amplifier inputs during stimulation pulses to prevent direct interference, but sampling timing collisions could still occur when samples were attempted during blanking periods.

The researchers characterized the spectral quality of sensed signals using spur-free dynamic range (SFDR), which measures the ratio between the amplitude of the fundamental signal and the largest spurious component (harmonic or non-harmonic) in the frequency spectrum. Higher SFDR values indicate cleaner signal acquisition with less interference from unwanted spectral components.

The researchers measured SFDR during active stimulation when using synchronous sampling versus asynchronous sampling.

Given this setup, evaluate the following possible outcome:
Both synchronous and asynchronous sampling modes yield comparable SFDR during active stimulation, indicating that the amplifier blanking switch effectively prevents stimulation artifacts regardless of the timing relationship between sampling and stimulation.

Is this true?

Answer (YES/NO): NO